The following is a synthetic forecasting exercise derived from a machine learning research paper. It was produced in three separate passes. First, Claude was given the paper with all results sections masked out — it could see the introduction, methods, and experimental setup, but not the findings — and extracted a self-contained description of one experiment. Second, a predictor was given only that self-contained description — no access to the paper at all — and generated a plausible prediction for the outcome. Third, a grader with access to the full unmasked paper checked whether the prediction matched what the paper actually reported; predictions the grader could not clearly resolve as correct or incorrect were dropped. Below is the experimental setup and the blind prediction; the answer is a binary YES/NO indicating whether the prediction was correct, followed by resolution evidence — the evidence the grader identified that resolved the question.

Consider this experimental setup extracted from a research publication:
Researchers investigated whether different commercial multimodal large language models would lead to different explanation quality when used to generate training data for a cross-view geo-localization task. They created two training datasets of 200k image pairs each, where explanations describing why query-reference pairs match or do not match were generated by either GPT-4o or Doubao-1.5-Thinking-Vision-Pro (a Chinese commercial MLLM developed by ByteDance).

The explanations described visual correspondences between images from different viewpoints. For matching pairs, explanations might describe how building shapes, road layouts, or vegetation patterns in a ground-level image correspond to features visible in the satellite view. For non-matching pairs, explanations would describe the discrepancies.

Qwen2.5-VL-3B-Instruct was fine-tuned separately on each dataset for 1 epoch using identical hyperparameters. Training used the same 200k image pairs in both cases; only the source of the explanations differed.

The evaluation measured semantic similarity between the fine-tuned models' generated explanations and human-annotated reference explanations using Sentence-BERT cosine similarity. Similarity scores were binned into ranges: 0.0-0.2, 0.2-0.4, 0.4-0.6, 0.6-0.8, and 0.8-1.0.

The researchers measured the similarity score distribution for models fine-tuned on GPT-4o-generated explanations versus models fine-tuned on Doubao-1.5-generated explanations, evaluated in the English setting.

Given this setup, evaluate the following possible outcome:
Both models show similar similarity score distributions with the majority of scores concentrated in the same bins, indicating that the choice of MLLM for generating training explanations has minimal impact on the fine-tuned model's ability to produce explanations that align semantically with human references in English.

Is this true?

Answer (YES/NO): YES